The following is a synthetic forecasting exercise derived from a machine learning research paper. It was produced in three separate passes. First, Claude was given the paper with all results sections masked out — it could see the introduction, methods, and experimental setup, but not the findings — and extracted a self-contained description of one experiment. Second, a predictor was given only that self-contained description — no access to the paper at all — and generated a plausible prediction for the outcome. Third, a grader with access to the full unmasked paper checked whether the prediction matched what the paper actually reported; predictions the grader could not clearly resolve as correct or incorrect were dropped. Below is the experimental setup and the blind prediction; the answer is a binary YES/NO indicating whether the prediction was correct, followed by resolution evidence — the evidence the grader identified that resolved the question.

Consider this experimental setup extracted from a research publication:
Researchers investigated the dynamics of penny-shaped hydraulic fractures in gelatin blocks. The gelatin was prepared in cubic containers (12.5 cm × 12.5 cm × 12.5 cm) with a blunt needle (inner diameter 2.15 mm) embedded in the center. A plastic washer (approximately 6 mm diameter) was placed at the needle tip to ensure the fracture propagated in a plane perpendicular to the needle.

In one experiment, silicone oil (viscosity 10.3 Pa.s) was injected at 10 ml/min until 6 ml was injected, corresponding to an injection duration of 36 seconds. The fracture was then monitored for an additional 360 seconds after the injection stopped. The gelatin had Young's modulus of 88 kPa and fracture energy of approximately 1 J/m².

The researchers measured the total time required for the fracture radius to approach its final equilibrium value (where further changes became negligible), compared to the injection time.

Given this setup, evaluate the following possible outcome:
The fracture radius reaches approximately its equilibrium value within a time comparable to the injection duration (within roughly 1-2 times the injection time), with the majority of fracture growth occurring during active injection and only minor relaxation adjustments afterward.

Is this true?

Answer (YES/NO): NO